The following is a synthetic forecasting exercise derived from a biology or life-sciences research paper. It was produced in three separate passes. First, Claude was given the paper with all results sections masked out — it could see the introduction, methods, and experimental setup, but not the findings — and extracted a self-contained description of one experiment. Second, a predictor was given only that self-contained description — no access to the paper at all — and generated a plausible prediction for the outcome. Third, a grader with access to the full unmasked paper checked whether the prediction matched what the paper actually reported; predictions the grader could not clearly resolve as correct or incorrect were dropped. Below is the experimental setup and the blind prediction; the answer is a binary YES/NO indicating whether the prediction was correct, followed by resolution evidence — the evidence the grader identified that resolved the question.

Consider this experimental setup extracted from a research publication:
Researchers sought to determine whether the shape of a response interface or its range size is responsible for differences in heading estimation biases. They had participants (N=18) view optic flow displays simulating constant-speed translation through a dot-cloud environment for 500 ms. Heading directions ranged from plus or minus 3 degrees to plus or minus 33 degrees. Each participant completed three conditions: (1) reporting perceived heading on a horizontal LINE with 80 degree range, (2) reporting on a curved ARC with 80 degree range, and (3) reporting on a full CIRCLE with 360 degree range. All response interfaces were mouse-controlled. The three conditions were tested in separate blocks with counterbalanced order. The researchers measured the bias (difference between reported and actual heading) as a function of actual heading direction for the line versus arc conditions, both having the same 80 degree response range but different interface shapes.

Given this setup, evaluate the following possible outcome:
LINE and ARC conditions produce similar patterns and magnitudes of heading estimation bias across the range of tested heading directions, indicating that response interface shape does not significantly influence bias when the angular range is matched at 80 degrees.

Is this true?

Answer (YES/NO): YES